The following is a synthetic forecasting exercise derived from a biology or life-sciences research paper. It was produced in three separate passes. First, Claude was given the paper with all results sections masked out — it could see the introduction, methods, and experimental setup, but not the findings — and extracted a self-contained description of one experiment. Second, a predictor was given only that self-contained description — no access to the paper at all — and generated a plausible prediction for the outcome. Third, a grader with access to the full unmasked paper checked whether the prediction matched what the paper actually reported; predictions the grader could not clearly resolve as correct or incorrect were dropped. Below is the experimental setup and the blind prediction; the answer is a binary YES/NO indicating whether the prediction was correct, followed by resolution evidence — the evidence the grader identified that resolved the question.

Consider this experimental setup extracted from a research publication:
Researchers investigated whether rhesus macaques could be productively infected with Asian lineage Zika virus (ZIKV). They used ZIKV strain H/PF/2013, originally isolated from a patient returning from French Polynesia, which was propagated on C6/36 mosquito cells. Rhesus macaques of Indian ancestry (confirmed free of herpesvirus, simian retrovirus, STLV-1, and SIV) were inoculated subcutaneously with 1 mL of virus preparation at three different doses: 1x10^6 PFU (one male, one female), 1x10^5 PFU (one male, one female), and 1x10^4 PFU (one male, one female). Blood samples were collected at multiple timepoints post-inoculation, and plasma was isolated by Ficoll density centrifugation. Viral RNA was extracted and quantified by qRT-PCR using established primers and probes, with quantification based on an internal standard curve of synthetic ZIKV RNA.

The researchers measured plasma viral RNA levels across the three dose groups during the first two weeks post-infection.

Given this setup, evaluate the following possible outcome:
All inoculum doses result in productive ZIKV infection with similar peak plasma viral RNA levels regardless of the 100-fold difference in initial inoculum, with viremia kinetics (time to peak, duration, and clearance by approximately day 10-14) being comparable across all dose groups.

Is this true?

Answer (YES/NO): NO